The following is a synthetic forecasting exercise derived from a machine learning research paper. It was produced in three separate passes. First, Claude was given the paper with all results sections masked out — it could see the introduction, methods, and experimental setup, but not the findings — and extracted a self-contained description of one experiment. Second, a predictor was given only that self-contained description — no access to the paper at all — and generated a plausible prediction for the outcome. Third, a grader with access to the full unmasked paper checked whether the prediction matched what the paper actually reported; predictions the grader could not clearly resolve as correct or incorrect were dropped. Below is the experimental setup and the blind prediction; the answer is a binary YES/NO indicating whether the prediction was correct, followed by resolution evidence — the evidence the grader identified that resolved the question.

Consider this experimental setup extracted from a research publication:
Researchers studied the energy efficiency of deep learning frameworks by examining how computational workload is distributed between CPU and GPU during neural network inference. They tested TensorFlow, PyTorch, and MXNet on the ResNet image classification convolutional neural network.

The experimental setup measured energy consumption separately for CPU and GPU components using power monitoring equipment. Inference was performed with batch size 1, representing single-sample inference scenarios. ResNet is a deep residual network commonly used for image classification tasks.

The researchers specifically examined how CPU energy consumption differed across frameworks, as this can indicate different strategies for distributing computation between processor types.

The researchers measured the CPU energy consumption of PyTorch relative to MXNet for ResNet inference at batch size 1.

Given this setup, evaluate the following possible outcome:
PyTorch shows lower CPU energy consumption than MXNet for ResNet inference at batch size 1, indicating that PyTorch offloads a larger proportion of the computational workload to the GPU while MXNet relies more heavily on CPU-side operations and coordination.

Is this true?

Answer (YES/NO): NO